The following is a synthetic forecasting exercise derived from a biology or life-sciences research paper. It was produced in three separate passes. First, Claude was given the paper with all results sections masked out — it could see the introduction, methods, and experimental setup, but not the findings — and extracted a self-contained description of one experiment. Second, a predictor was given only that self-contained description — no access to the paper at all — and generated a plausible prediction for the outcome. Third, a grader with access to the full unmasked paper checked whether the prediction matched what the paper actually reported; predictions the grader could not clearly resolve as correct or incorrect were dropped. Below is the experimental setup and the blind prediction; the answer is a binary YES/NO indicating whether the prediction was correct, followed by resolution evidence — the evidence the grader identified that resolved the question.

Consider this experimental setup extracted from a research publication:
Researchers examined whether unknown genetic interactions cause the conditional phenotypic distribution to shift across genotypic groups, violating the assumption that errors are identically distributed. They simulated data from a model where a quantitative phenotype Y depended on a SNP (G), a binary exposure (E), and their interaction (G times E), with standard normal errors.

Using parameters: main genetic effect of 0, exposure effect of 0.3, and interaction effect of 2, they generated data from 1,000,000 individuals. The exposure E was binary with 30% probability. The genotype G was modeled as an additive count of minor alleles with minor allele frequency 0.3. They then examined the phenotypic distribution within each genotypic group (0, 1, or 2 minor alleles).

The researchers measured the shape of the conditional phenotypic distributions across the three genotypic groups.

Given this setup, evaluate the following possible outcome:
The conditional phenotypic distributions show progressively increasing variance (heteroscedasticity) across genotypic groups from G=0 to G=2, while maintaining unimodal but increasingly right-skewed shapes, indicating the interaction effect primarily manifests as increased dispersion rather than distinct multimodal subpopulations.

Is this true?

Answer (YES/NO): NO